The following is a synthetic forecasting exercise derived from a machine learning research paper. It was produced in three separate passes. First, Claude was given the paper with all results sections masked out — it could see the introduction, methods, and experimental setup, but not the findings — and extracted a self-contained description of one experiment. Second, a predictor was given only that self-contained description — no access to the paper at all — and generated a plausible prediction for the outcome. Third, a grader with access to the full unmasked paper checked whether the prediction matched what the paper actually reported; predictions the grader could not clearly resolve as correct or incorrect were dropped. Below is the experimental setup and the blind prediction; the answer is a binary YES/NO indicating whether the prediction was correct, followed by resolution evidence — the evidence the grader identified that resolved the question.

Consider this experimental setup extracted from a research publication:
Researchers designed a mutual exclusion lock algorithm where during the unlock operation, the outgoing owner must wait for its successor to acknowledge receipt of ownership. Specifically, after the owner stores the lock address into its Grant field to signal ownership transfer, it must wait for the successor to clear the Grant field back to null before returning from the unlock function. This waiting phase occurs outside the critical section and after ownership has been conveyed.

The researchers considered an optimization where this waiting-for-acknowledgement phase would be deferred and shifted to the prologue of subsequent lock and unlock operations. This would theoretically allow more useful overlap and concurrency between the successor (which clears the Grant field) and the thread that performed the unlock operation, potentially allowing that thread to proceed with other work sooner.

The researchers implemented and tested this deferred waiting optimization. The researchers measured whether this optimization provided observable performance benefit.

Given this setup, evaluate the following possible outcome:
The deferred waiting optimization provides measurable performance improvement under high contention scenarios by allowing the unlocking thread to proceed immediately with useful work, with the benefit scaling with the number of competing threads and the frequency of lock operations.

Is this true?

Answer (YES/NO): NO